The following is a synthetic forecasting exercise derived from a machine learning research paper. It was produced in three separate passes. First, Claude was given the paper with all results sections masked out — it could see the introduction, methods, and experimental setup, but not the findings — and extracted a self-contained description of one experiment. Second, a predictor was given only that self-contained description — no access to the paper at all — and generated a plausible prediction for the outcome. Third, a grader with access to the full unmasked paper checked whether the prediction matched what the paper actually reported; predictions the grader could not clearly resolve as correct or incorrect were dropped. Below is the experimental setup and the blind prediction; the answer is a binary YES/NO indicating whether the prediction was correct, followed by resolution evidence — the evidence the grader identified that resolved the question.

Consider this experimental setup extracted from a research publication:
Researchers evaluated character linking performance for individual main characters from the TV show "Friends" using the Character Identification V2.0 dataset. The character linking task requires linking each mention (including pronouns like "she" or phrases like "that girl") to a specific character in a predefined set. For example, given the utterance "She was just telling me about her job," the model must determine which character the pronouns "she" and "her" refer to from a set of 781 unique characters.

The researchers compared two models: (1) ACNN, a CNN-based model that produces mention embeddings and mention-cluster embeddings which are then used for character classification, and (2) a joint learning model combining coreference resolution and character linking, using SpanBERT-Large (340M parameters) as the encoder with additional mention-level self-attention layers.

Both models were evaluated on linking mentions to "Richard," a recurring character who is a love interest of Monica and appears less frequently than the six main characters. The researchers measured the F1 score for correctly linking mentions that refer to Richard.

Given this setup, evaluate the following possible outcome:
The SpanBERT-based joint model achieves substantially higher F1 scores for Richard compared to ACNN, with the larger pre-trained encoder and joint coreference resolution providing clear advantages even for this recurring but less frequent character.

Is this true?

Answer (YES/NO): NO